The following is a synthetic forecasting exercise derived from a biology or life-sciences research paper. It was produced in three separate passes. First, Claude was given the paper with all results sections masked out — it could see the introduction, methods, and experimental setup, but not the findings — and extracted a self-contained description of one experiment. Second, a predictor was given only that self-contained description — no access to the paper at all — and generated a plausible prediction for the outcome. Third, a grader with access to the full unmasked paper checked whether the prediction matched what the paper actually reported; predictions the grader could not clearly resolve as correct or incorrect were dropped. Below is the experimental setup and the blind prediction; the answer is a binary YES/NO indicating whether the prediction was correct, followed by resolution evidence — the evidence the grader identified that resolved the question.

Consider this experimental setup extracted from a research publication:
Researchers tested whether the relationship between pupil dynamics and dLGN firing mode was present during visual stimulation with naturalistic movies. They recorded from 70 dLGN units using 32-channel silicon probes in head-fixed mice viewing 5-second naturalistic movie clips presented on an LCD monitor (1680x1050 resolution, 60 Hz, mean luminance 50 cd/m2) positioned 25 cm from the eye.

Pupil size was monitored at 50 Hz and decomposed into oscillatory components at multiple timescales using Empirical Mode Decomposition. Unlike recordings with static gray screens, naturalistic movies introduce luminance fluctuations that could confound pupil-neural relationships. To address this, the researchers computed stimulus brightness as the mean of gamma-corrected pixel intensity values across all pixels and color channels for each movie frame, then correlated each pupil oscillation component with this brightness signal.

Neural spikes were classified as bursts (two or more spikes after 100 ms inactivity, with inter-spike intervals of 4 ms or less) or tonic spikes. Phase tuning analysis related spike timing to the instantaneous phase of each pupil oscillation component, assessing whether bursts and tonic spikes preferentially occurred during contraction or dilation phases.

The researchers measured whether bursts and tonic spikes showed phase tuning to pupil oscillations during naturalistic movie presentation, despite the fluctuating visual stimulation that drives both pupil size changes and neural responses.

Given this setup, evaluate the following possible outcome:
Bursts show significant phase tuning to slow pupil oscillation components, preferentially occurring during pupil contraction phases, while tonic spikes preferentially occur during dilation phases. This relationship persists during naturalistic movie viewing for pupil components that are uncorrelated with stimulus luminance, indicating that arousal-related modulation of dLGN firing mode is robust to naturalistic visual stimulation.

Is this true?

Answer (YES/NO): YES